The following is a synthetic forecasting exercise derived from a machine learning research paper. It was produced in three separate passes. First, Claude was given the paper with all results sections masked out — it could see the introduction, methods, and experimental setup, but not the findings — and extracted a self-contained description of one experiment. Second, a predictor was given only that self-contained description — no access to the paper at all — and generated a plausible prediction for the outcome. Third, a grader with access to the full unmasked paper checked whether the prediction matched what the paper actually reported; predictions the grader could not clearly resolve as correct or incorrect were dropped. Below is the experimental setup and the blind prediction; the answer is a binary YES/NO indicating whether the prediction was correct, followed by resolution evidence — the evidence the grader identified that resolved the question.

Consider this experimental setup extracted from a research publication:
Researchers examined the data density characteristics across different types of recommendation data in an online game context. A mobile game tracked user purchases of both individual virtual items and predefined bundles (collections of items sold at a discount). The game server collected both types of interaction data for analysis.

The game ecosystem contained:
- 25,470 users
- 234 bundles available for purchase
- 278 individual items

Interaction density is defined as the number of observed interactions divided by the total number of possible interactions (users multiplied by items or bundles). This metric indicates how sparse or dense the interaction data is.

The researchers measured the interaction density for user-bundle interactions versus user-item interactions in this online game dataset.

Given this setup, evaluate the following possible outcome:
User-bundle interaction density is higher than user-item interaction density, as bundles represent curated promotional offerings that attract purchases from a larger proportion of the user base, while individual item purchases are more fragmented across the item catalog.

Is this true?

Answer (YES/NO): NO